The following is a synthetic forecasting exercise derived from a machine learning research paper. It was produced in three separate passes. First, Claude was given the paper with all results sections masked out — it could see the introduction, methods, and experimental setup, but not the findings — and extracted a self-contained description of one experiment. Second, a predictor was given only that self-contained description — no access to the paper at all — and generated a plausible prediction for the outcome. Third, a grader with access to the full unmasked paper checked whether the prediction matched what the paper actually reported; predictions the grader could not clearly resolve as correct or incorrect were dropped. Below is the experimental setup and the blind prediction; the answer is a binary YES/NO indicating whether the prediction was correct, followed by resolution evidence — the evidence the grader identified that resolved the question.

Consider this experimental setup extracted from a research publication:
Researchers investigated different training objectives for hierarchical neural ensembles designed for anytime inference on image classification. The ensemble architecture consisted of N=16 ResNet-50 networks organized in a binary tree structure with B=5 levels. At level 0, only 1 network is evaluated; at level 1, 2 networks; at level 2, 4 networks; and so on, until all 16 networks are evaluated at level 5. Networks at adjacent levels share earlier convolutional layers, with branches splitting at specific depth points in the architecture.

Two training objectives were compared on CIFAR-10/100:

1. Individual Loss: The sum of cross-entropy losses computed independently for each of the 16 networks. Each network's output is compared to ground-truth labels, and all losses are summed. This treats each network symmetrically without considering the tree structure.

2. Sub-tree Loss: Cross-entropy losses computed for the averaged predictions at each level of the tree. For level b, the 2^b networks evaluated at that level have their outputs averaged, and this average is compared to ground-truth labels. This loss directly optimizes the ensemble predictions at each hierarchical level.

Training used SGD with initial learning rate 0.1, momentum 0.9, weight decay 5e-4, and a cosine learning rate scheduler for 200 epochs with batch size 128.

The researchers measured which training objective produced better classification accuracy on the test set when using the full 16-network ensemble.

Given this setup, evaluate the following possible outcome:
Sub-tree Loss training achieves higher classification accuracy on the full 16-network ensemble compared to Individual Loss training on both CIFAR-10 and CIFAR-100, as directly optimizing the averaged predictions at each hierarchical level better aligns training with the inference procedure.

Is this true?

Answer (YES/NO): NO